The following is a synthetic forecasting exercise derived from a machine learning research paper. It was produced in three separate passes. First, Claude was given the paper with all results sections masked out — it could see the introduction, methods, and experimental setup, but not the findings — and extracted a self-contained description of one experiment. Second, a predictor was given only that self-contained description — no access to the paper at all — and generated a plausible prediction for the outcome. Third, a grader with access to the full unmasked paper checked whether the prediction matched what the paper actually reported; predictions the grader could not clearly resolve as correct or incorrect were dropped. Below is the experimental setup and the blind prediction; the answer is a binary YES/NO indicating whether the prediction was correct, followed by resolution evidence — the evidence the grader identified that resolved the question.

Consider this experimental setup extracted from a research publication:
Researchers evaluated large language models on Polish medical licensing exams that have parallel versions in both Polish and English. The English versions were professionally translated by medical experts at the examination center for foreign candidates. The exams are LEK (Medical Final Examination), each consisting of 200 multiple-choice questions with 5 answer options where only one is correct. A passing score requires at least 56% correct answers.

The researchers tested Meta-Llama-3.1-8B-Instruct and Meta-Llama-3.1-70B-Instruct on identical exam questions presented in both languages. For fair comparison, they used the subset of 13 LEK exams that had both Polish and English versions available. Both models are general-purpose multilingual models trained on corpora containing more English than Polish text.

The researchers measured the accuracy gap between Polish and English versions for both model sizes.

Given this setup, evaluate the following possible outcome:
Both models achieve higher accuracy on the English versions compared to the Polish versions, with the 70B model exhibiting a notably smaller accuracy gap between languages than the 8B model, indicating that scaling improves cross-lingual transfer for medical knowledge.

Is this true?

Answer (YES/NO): YES